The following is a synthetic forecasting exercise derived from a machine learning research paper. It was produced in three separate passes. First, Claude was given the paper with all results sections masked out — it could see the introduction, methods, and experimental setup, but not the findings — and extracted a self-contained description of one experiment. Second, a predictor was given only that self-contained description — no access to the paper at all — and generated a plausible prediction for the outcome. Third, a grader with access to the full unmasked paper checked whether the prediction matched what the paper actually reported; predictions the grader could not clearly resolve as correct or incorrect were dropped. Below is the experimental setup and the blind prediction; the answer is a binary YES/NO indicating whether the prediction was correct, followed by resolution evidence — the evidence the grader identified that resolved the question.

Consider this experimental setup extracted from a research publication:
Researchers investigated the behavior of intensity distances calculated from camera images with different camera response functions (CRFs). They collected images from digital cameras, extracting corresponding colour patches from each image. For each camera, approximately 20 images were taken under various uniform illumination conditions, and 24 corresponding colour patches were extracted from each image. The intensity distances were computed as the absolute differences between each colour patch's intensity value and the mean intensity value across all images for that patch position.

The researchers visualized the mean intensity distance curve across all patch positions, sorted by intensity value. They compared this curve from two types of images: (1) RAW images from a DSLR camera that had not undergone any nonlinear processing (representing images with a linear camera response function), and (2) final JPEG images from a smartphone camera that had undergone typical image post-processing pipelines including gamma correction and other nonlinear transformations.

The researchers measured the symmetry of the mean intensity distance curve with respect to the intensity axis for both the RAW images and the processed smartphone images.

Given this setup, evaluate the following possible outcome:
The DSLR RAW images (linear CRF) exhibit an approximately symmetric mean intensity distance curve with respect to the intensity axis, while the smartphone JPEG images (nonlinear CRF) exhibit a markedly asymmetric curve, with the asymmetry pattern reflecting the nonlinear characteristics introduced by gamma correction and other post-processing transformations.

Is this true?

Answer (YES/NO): YES